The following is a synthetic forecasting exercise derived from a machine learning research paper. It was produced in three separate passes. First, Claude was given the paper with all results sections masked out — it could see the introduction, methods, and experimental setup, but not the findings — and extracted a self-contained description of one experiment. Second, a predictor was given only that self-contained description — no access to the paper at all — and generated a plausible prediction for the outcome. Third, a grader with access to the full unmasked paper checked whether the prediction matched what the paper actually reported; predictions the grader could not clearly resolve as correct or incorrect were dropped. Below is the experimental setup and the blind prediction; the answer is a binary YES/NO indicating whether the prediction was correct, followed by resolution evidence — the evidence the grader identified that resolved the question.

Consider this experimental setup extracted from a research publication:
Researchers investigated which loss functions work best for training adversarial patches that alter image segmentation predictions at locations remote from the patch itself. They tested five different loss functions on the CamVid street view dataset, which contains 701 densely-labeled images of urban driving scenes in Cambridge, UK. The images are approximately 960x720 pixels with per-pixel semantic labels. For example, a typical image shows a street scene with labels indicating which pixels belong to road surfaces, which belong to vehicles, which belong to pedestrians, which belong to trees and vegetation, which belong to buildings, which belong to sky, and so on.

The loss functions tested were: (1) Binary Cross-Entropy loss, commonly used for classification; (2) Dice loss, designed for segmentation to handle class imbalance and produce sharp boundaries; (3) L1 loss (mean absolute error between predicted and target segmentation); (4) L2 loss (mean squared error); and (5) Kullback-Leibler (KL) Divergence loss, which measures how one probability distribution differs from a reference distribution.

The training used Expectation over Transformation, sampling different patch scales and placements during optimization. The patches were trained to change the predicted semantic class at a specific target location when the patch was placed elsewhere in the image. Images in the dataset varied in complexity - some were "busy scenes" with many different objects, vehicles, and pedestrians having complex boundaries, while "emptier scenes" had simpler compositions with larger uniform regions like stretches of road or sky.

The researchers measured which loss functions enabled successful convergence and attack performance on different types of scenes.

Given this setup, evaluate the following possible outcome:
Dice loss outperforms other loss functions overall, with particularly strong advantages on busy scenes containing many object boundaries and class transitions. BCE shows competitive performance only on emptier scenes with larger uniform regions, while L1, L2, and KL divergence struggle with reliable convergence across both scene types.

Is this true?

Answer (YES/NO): NO